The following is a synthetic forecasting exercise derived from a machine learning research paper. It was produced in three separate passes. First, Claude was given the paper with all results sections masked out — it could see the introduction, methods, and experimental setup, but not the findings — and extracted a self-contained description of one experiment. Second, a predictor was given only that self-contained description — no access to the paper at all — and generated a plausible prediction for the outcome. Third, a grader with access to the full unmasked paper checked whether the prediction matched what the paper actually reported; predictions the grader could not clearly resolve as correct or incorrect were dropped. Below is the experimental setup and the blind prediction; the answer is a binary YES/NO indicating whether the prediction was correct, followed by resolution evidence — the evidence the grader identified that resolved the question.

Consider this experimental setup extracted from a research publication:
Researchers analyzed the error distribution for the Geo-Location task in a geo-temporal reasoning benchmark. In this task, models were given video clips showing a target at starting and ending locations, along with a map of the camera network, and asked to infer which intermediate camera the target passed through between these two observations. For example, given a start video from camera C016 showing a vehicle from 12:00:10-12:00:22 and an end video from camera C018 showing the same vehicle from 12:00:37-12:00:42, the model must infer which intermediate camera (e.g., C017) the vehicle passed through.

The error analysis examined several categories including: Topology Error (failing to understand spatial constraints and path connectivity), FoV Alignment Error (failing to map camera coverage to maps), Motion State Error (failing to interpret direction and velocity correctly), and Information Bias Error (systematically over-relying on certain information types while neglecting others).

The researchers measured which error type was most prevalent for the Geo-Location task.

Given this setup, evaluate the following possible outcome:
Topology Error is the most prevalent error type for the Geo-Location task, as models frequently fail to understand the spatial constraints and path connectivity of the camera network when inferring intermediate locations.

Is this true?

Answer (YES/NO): YES